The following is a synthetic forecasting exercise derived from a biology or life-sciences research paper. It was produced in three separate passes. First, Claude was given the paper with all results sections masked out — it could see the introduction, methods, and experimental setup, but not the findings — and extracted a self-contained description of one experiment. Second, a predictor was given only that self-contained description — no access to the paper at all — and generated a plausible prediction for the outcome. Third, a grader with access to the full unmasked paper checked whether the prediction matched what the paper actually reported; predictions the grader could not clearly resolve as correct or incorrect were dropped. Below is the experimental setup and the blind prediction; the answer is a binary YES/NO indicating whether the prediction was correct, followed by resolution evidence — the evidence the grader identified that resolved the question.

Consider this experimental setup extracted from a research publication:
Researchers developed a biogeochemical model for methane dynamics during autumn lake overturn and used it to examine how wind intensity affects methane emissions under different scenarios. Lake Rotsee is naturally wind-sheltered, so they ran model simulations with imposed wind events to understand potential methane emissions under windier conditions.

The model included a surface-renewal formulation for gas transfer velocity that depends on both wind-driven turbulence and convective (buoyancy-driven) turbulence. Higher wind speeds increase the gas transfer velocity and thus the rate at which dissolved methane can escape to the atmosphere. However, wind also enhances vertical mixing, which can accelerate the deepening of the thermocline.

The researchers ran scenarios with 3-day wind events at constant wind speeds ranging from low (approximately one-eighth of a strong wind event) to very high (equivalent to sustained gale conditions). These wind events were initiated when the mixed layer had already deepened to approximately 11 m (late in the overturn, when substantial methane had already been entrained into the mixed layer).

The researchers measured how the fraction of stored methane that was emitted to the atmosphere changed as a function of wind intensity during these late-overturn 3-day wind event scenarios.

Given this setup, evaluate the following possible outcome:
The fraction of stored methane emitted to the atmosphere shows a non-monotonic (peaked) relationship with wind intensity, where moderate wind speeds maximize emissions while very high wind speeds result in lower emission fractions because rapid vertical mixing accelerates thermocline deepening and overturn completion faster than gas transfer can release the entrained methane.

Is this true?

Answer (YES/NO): NO